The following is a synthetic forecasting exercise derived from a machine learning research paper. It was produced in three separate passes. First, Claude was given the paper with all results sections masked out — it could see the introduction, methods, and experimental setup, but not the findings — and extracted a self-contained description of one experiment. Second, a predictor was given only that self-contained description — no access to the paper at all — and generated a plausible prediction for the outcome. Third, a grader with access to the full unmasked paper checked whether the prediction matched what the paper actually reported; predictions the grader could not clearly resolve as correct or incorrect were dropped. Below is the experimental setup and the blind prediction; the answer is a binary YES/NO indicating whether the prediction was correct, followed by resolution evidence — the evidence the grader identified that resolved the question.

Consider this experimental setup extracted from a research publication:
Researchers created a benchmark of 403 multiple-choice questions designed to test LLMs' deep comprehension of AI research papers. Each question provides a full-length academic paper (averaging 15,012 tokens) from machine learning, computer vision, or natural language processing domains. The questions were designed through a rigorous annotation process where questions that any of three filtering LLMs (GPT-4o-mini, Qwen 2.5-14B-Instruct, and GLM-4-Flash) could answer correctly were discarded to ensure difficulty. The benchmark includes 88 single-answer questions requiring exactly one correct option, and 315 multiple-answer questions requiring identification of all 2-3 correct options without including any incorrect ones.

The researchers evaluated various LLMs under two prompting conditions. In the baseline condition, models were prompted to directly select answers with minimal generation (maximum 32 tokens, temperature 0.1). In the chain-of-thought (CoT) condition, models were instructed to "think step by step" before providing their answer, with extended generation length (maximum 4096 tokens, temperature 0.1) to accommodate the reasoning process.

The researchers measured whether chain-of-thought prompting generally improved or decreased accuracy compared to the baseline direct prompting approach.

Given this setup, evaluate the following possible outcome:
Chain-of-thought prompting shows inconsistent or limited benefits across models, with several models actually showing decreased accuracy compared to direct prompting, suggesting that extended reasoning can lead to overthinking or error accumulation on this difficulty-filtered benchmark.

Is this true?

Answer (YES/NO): YES